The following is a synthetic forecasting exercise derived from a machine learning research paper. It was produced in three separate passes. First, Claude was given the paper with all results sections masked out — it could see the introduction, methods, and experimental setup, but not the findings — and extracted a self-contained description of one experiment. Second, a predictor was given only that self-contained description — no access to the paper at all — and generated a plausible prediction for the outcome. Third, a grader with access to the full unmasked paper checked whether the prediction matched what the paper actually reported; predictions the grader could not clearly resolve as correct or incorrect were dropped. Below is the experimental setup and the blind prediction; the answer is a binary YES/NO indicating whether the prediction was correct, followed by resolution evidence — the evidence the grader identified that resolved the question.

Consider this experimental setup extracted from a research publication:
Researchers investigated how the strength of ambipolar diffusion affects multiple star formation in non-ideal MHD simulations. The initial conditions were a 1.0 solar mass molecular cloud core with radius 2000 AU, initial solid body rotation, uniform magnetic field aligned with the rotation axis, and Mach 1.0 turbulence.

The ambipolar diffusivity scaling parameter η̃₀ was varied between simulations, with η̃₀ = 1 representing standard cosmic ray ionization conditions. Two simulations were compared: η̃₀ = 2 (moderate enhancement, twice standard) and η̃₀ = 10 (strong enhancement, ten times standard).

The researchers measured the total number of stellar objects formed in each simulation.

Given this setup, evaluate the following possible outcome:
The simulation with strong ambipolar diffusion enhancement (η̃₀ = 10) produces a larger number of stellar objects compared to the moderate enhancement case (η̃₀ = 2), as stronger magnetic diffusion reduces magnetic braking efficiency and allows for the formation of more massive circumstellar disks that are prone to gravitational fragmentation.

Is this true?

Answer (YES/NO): NO